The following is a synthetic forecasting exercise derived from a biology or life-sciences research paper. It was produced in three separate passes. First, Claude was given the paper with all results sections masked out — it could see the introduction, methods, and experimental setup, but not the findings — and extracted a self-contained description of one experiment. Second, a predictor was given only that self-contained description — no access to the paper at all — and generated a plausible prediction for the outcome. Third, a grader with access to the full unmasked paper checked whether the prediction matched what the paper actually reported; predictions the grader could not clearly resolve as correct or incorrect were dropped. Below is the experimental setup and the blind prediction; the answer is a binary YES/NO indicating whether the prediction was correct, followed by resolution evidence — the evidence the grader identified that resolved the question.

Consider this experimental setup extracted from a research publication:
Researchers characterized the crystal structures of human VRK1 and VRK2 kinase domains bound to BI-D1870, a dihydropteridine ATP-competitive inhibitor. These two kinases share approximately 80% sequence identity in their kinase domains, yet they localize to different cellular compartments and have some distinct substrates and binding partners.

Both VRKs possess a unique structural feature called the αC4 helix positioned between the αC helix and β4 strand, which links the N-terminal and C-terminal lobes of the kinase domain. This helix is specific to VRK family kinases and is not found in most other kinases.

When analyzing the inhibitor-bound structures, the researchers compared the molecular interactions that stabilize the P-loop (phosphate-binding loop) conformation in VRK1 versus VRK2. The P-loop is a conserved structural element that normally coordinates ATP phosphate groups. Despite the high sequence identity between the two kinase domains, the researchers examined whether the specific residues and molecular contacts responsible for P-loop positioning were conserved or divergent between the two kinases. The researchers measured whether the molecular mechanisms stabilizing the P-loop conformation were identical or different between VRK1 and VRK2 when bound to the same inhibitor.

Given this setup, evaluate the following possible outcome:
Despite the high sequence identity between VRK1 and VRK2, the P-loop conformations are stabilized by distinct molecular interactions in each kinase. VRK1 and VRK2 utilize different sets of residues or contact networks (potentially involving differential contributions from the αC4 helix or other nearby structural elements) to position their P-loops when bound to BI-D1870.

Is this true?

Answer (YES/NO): YES